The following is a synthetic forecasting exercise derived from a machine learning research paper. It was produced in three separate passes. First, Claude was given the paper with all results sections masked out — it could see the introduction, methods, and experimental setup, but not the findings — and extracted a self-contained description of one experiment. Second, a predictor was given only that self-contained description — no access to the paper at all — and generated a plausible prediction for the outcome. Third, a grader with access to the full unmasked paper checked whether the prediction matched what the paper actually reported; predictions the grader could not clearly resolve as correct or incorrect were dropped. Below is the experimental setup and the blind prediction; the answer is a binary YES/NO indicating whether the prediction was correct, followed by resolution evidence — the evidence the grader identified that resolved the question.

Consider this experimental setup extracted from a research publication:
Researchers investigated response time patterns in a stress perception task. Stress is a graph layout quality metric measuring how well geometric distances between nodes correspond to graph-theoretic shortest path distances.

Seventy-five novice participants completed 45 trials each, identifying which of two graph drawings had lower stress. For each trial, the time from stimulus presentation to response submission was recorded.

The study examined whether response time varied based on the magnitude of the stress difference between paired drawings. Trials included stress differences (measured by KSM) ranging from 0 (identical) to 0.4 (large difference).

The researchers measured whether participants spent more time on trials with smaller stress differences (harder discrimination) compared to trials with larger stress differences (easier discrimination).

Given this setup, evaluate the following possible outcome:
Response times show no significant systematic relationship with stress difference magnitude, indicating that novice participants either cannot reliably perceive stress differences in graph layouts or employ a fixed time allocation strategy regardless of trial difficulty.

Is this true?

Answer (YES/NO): NO